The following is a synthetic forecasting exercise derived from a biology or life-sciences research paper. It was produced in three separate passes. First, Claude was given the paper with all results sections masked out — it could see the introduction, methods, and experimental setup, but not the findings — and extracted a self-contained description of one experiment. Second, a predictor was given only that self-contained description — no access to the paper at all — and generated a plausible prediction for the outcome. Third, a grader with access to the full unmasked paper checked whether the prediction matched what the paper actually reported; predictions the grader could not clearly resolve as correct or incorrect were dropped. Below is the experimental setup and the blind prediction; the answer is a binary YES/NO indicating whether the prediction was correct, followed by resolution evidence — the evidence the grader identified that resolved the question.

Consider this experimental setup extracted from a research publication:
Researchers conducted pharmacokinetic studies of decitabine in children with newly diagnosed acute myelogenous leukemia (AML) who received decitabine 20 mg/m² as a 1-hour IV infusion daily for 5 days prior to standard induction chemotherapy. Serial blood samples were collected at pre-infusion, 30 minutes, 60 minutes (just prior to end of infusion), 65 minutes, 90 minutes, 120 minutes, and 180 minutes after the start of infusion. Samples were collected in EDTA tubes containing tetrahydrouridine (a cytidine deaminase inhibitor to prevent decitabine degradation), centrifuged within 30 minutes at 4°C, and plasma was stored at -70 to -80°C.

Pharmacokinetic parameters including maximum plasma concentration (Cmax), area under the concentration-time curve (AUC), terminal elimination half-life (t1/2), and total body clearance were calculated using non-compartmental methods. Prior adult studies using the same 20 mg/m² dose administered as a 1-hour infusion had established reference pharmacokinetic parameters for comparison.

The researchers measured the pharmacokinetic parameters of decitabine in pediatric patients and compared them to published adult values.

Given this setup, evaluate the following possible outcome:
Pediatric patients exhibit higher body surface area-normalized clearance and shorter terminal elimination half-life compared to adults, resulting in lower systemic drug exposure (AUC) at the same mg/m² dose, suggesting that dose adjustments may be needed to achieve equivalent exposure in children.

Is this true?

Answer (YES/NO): NO